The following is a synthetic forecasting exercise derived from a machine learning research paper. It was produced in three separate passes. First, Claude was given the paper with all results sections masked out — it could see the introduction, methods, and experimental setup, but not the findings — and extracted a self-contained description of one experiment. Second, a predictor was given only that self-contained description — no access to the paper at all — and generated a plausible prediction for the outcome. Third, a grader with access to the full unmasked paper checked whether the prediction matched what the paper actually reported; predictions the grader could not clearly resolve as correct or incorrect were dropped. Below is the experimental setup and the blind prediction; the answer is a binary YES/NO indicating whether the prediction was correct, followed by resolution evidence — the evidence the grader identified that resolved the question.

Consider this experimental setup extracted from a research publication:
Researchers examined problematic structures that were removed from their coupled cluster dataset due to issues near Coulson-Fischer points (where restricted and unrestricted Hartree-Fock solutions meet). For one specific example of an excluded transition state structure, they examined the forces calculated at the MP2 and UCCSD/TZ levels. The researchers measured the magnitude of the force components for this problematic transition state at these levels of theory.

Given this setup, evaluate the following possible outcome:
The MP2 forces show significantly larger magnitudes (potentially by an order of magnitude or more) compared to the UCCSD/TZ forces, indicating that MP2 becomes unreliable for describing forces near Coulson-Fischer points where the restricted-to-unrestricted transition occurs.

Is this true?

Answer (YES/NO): NO